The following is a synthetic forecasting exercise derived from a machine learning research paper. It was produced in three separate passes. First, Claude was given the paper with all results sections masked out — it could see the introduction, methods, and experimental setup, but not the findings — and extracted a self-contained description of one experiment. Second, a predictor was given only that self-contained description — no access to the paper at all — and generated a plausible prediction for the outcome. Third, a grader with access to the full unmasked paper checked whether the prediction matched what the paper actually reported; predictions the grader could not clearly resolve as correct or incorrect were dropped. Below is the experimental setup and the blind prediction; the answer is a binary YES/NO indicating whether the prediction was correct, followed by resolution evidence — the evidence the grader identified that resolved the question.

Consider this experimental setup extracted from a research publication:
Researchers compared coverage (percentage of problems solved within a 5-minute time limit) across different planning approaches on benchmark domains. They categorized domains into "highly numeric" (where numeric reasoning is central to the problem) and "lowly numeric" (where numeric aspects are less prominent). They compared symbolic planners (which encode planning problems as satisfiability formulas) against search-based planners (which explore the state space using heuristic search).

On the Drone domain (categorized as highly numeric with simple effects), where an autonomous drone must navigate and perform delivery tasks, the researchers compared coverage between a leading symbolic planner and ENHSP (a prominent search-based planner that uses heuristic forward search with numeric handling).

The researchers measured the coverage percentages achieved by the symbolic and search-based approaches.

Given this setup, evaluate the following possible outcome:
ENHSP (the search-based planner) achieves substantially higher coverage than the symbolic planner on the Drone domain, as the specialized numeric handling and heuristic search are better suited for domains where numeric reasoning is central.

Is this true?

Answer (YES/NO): YES